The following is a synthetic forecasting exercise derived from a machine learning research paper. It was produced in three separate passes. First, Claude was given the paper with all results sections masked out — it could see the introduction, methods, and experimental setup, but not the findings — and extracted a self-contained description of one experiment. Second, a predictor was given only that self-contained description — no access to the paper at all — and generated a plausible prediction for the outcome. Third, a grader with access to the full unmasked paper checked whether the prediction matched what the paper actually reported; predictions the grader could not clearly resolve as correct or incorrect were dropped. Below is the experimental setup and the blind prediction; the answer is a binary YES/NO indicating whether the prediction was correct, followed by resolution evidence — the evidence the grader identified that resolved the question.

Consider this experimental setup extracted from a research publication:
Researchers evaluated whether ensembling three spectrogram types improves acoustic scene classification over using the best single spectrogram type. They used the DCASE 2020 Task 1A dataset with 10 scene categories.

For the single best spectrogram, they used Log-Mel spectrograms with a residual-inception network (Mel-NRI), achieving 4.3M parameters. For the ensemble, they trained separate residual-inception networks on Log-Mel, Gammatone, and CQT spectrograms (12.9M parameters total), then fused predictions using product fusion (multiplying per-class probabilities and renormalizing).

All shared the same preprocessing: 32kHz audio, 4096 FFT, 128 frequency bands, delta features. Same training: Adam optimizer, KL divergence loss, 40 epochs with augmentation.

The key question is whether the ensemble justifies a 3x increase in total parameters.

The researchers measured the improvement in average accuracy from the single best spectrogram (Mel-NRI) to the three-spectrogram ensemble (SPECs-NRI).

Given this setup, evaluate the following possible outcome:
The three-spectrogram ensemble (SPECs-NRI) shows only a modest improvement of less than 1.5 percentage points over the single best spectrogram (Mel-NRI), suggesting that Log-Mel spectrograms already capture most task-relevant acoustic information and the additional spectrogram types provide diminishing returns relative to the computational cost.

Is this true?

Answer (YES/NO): NO